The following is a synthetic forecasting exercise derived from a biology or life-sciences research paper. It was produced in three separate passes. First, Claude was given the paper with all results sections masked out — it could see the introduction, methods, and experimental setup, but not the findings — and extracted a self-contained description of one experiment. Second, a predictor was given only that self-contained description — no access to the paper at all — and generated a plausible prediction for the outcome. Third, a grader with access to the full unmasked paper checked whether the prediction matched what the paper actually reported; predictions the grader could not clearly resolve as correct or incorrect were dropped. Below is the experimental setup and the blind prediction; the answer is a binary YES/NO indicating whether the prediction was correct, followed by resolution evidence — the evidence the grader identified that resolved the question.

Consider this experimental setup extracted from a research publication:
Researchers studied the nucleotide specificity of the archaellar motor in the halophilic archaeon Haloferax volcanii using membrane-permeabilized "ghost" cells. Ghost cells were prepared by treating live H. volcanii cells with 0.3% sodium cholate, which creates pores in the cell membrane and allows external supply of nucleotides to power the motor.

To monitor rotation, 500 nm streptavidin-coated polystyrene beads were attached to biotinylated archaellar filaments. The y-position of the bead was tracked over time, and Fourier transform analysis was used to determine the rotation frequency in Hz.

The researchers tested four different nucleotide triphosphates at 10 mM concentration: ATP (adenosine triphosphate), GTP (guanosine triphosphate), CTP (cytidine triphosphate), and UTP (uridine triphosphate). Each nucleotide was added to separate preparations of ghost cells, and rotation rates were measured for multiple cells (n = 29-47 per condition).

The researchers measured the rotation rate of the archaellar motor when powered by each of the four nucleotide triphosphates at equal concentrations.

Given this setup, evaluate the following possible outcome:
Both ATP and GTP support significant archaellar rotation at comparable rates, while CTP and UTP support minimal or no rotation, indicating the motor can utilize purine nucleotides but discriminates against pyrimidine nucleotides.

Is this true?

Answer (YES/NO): NO